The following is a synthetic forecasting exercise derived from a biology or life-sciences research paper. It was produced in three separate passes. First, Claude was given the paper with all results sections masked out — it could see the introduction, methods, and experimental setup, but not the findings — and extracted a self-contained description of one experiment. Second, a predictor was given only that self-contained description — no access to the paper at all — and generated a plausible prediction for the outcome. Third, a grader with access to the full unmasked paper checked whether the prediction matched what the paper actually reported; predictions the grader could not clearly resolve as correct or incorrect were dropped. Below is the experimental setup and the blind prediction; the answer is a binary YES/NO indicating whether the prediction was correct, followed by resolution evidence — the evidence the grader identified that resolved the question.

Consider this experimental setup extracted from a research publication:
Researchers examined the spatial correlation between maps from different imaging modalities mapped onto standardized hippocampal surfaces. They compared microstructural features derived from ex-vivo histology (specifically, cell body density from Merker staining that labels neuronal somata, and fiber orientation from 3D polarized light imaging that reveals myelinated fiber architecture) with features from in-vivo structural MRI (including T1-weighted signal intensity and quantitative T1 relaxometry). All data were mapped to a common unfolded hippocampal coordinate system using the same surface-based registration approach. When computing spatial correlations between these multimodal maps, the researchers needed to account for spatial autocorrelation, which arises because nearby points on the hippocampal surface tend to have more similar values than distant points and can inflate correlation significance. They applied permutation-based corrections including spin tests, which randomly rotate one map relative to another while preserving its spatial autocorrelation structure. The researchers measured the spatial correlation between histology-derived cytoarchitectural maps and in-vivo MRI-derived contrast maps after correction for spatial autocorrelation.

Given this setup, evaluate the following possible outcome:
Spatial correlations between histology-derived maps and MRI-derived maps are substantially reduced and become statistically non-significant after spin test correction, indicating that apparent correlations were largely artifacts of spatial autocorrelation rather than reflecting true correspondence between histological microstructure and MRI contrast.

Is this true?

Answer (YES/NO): NO